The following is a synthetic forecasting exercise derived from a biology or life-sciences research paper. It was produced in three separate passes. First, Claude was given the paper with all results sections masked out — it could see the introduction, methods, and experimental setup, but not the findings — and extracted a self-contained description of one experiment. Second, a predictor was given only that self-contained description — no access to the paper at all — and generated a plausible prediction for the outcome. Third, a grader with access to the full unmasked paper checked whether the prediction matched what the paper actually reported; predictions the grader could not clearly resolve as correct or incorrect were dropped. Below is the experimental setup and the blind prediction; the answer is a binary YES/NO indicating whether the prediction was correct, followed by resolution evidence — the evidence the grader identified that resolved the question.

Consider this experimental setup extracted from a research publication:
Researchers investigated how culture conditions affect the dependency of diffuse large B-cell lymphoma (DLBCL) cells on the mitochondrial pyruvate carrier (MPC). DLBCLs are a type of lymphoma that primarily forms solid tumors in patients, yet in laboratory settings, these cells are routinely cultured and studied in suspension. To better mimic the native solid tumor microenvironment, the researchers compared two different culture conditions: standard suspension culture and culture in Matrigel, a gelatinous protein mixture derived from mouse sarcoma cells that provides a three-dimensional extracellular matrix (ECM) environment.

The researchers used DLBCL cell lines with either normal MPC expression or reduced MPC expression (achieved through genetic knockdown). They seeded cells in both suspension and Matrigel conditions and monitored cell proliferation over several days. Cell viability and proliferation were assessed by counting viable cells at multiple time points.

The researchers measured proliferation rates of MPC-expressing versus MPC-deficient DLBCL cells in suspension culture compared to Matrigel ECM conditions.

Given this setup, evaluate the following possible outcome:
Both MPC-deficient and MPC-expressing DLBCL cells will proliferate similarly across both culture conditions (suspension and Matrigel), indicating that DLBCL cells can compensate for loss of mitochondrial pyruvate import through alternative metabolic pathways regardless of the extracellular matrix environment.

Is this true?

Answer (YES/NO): NO